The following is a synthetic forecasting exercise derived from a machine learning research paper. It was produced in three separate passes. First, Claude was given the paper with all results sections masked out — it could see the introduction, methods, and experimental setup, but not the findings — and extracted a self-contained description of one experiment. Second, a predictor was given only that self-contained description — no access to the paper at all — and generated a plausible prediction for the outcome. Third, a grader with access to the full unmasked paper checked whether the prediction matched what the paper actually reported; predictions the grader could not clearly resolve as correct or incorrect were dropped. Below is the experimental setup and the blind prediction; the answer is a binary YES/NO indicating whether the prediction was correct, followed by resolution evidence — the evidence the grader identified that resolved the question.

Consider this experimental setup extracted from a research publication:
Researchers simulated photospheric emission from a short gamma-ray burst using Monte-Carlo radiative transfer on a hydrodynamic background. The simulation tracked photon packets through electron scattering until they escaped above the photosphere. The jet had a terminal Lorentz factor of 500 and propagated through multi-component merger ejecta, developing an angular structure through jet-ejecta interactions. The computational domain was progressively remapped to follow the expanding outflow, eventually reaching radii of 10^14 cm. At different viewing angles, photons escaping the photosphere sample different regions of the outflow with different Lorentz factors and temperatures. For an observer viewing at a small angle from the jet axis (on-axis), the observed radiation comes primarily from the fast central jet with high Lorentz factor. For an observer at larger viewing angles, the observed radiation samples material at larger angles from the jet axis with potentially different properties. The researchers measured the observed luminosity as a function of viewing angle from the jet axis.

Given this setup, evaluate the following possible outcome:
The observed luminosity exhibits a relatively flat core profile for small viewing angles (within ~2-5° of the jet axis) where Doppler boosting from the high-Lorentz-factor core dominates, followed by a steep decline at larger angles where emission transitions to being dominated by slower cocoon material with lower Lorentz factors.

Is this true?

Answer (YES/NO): NO